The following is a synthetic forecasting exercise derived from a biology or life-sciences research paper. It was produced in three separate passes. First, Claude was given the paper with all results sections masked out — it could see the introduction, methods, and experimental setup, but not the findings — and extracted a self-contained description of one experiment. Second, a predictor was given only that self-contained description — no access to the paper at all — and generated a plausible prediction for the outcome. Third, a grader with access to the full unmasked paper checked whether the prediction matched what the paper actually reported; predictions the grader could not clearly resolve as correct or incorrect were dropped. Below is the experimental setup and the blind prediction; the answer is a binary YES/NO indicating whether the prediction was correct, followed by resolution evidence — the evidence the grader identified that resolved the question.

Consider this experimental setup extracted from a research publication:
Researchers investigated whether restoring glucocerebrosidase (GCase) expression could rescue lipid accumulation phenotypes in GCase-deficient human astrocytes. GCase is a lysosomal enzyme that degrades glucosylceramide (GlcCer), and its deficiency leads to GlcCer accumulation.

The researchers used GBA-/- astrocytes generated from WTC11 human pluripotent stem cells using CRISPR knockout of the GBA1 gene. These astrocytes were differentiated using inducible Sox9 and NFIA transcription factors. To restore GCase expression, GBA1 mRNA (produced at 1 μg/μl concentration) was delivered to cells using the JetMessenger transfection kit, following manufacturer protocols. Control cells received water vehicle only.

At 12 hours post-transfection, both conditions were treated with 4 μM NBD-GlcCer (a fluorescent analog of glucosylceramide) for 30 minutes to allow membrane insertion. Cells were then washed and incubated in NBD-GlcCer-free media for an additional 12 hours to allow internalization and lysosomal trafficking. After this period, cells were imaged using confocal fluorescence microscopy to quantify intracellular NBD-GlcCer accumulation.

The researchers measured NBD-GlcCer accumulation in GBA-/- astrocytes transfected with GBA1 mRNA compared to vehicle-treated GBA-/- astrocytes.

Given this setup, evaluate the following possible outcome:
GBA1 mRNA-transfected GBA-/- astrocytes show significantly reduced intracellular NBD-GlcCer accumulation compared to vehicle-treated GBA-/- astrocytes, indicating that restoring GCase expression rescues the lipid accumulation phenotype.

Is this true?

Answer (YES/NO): YES